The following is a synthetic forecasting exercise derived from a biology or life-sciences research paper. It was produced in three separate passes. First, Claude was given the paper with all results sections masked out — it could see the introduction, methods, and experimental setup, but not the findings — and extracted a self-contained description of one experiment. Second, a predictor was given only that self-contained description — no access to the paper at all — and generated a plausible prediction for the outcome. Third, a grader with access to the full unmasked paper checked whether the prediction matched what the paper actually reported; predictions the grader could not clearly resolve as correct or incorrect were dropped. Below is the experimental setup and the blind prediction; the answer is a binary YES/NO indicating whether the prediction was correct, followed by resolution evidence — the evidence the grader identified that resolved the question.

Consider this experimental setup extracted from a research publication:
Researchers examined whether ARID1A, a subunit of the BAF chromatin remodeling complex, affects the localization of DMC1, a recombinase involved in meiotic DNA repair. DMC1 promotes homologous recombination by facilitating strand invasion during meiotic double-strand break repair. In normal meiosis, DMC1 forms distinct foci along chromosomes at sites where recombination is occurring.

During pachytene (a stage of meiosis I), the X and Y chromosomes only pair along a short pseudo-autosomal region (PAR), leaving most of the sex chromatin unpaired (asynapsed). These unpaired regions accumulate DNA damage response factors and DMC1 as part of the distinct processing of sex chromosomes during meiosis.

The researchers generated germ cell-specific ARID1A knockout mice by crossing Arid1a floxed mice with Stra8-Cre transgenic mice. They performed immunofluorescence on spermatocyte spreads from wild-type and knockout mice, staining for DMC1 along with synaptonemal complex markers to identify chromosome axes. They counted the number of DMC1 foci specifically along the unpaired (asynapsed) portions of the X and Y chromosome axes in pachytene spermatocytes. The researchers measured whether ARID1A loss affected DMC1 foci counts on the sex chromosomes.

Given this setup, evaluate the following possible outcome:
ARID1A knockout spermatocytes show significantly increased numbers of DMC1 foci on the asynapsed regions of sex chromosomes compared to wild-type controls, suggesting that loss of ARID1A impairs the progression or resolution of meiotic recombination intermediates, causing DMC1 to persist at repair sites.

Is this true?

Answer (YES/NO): NO